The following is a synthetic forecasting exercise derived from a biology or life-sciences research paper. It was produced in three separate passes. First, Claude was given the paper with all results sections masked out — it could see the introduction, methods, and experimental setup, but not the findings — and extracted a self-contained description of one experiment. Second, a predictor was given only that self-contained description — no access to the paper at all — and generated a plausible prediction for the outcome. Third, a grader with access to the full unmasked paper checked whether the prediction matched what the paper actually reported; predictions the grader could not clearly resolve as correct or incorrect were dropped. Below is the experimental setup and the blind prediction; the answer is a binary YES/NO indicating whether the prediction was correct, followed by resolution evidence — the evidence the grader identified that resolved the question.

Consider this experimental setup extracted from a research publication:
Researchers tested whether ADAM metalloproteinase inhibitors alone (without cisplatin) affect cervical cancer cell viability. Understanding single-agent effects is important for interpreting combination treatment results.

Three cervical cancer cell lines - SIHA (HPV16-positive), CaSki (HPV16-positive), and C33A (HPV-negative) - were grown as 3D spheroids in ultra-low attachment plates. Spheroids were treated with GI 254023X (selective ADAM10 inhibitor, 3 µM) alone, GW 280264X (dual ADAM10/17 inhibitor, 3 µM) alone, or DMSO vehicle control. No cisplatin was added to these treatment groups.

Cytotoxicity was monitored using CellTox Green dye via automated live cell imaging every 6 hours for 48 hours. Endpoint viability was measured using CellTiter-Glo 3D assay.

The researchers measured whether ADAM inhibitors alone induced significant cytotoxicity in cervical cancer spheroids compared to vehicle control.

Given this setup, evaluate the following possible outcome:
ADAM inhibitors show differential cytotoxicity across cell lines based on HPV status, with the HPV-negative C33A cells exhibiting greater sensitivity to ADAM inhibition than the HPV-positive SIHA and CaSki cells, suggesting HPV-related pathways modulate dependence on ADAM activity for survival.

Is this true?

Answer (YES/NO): NO